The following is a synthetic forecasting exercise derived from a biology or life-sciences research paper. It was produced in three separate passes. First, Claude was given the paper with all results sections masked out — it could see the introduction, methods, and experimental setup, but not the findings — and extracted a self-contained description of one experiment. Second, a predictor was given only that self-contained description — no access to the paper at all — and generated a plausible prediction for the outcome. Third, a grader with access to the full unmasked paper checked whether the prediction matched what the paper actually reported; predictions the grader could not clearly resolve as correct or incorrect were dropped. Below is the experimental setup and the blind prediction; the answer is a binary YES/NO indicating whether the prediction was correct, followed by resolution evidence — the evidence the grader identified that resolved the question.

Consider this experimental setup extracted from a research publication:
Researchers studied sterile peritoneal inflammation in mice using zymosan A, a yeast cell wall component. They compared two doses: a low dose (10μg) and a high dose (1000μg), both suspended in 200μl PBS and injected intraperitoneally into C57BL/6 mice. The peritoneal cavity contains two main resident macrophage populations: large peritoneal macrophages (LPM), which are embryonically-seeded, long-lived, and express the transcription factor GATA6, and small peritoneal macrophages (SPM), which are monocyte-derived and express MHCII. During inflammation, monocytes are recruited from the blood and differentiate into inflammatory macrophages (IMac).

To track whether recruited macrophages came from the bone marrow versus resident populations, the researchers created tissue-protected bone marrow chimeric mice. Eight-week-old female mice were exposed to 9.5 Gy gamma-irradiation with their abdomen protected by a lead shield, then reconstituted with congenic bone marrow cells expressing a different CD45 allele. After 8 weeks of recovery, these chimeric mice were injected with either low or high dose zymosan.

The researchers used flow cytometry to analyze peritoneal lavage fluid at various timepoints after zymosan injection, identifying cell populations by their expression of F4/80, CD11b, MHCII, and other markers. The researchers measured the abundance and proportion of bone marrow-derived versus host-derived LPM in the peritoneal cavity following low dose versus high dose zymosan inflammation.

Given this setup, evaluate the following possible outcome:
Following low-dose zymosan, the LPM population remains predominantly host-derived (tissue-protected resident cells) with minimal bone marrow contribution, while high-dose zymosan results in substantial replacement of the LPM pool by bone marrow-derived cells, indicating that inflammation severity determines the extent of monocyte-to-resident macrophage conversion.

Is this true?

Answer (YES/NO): YES